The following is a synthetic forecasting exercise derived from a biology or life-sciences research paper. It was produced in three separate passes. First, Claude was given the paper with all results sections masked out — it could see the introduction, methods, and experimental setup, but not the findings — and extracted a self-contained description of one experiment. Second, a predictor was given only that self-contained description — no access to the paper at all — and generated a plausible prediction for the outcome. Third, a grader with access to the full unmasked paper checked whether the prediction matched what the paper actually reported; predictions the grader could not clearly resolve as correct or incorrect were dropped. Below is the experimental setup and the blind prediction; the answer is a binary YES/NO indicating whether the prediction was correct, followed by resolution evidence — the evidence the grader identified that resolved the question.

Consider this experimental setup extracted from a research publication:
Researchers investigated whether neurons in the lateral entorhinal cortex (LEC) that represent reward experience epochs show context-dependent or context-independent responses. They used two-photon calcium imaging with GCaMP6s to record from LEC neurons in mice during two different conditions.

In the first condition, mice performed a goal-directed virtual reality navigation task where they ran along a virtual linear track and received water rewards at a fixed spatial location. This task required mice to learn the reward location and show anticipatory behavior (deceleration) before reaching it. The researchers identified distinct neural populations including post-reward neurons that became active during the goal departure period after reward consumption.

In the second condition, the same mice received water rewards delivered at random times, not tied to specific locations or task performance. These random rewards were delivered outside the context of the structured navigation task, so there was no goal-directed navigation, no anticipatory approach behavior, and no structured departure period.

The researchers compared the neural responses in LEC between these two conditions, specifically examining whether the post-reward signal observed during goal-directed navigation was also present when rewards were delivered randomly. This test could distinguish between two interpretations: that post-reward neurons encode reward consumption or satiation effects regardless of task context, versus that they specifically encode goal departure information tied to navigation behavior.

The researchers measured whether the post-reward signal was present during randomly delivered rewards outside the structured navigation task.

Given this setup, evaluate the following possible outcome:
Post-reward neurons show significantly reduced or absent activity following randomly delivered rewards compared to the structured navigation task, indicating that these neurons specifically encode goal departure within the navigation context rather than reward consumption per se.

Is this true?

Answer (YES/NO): YES